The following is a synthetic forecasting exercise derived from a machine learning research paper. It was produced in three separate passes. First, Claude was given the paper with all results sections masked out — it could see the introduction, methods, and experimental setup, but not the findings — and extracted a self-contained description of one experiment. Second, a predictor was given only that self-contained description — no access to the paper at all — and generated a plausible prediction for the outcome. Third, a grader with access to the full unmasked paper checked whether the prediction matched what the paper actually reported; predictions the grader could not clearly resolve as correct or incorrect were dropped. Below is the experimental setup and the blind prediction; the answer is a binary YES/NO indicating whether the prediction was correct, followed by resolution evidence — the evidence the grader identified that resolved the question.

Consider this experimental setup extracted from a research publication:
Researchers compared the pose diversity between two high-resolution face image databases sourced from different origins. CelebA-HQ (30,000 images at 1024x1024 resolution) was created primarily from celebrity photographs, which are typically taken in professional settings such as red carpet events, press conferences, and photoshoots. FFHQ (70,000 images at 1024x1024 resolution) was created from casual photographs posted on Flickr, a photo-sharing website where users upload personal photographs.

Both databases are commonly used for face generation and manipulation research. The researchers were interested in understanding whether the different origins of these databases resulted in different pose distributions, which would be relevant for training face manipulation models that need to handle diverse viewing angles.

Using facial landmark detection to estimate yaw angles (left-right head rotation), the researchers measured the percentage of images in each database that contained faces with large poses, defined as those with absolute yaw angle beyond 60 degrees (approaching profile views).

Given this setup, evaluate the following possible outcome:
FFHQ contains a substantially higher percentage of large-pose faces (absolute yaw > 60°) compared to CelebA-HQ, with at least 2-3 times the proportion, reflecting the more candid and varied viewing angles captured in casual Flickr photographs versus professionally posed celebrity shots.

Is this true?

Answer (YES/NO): NO